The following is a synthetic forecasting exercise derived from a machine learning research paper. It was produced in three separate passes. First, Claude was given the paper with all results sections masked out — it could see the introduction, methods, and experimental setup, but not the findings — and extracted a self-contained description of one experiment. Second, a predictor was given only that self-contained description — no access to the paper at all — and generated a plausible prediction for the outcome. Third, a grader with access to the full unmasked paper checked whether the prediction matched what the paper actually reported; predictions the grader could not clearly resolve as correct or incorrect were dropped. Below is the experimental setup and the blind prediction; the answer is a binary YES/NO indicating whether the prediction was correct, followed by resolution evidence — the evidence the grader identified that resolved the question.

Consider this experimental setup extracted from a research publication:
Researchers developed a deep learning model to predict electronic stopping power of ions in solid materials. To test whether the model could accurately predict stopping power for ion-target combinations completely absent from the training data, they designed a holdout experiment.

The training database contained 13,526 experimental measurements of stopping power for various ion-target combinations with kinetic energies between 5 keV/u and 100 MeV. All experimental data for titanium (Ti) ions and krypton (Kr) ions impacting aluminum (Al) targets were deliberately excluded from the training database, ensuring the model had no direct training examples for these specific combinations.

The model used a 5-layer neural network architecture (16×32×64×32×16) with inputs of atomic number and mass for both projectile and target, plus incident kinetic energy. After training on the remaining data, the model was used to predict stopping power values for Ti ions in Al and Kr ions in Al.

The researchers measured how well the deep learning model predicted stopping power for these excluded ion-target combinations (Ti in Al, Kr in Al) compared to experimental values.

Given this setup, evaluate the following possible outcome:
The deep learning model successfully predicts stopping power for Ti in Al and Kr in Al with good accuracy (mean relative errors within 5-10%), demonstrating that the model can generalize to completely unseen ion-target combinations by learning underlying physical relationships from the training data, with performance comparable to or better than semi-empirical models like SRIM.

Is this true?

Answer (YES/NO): YES